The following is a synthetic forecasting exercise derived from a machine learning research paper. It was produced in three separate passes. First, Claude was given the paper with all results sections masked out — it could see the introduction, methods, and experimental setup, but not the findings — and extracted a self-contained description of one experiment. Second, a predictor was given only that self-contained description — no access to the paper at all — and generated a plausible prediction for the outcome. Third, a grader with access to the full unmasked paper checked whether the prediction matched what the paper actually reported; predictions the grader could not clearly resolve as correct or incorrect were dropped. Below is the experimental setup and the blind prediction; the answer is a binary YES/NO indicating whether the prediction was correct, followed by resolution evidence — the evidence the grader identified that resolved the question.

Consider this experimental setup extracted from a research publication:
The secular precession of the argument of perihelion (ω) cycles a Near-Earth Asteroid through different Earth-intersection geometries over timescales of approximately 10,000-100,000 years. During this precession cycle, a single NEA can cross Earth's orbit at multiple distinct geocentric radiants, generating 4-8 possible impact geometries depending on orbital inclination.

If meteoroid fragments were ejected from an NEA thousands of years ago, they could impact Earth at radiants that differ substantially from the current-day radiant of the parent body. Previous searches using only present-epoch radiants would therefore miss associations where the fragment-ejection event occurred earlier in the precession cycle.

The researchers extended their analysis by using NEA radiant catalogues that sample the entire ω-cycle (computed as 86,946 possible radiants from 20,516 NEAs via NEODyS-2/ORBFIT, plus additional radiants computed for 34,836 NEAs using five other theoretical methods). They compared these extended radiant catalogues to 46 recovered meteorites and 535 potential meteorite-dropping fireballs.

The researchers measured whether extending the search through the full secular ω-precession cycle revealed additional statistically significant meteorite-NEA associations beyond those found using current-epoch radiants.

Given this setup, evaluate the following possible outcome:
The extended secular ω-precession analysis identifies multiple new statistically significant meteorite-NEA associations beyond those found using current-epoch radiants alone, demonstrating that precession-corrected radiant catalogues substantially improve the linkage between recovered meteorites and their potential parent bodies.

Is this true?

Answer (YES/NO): NO